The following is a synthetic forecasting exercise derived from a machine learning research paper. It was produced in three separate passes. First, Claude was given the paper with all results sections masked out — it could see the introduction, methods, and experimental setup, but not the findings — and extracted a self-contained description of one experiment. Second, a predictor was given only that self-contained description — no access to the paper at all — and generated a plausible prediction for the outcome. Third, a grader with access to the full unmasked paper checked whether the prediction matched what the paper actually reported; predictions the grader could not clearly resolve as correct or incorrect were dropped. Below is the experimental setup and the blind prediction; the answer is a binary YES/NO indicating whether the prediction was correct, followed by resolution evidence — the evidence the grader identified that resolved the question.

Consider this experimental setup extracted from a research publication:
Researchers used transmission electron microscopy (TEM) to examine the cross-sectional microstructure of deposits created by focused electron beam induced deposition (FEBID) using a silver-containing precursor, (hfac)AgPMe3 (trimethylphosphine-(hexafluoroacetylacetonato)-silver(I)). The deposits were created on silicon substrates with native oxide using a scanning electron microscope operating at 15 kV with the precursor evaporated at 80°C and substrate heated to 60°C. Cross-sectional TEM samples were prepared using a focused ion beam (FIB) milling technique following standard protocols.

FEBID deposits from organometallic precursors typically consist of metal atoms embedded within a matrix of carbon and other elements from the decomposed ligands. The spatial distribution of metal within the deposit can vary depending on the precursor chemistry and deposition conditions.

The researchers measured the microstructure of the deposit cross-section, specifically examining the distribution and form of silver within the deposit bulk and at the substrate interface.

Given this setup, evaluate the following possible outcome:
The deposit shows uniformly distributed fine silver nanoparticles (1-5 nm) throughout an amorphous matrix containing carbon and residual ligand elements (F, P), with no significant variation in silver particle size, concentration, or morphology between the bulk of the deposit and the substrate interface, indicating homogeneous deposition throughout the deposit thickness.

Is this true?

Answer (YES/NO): NO